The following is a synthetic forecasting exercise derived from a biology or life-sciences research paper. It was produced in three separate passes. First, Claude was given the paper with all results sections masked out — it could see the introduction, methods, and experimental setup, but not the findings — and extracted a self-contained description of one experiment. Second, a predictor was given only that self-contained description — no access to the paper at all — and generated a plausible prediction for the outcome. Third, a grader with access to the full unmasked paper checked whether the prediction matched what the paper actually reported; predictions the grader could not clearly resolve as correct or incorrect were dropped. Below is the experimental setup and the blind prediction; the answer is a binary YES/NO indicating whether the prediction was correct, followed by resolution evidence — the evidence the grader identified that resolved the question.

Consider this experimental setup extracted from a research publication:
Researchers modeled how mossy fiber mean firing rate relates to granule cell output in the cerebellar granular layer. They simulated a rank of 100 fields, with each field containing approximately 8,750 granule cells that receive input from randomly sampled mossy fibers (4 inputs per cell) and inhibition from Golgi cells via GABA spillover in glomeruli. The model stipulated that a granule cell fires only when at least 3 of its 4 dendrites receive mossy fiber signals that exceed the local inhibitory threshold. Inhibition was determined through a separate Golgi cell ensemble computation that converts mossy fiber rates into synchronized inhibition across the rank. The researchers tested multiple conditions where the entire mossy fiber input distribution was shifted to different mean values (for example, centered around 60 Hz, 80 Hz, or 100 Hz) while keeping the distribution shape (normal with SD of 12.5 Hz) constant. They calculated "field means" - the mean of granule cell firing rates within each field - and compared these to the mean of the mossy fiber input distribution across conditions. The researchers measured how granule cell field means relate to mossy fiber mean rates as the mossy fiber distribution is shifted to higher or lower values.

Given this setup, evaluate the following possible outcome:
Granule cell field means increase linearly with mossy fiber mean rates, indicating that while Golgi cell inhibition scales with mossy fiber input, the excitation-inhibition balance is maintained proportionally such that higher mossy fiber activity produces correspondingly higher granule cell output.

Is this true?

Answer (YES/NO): YES